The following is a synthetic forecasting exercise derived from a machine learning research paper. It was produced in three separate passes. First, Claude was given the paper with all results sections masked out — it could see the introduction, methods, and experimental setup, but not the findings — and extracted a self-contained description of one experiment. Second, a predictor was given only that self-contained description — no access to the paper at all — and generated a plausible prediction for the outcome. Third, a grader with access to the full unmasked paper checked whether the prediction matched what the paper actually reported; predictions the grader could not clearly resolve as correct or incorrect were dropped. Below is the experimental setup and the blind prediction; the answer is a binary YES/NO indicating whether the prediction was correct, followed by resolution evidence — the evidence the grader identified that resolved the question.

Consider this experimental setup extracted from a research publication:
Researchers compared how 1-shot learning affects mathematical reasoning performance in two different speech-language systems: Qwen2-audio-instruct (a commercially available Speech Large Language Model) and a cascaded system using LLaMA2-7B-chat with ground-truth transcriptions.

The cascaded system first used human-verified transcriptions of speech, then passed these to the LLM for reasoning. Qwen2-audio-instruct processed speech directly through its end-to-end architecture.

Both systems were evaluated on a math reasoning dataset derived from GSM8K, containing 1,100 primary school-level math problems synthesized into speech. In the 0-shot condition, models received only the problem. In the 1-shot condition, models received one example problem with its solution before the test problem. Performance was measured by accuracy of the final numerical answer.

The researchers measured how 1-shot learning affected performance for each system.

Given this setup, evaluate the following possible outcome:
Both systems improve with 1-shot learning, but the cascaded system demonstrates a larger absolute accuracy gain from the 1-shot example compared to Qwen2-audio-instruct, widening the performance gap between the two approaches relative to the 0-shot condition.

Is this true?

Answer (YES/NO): NO